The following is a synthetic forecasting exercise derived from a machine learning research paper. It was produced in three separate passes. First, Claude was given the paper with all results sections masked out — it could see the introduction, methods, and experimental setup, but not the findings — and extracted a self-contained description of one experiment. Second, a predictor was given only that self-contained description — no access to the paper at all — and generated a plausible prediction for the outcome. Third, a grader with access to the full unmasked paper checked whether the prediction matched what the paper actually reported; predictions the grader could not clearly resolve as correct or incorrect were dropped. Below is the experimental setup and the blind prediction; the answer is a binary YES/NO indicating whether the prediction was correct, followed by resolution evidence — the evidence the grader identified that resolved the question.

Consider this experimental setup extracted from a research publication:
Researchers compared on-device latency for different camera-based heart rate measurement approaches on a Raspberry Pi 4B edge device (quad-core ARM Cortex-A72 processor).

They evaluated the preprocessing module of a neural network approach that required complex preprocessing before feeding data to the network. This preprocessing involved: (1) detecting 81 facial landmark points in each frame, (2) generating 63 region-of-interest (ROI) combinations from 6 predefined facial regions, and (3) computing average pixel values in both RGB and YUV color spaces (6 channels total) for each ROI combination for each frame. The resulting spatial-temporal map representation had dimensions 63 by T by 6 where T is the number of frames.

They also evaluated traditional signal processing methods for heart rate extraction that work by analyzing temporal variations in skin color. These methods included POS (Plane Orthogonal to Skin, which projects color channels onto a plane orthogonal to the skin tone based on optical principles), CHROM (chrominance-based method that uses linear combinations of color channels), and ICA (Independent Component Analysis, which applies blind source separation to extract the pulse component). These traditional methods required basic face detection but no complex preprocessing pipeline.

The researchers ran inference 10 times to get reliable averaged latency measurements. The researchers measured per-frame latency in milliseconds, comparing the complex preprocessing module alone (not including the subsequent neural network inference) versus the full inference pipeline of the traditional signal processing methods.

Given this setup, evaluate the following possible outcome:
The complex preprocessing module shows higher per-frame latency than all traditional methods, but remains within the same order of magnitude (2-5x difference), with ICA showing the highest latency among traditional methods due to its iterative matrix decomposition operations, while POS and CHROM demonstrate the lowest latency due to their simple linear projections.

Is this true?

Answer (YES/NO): NO